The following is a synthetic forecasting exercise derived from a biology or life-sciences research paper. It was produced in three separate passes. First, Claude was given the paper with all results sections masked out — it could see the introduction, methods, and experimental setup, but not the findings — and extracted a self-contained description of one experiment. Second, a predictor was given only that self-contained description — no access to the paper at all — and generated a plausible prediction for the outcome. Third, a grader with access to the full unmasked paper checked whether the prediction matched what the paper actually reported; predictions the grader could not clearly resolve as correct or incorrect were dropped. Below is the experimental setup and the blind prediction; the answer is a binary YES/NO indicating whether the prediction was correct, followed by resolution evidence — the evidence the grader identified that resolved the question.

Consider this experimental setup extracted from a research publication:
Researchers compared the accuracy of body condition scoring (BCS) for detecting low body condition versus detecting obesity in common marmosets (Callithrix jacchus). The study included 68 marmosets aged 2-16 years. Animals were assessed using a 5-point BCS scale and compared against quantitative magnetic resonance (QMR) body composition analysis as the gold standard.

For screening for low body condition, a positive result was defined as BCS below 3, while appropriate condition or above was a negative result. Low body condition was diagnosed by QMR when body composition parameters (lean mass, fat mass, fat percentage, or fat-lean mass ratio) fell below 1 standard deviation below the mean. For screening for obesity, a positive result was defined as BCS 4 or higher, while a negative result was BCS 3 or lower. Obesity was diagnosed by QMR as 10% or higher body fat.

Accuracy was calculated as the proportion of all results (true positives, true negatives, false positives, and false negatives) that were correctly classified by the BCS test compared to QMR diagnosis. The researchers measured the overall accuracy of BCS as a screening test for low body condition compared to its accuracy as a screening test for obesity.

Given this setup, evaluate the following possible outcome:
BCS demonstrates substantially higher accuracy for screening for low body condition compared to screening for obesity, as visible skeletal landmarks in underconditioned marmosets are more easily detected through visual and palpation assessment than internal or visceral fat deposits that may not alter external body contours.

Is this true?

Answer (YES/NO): NO